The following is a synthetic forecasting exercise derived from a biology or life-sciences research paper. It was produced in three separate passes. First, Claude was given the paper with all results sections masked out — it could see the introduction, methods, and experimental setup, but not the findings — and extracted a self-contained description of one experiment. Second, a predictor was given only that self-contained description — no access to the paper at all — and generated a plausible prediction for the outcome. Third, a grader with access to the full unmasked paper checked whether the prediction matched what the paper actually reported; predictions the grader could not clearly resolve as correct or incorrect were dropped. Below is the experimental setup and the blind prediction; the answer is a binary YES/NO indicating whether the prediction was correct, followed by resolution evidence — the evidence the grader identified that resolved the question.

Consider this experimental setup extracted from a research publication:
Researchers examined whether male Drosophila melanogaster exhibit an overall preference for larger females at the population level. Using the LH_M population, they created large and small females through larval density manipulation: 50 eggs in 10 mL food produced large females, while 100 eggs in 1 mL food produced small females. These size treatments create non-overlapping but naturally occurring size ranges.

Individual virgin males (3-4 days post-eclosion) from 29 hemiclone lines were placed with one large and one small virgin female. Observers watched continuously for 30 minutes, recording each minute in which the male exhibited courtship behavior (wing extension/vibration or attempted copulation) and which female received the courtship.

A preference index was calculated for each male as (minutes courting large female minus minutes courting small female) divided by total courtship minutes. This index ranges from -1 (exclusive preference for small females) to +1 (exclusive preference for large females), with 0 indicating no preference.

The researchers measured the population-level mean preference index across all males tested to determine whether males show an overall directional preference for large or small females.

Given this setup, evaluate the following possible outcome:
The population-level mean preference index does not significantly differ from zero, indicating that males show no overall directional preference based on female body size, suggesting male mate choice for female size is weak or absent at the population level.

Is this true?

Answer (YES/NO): NO